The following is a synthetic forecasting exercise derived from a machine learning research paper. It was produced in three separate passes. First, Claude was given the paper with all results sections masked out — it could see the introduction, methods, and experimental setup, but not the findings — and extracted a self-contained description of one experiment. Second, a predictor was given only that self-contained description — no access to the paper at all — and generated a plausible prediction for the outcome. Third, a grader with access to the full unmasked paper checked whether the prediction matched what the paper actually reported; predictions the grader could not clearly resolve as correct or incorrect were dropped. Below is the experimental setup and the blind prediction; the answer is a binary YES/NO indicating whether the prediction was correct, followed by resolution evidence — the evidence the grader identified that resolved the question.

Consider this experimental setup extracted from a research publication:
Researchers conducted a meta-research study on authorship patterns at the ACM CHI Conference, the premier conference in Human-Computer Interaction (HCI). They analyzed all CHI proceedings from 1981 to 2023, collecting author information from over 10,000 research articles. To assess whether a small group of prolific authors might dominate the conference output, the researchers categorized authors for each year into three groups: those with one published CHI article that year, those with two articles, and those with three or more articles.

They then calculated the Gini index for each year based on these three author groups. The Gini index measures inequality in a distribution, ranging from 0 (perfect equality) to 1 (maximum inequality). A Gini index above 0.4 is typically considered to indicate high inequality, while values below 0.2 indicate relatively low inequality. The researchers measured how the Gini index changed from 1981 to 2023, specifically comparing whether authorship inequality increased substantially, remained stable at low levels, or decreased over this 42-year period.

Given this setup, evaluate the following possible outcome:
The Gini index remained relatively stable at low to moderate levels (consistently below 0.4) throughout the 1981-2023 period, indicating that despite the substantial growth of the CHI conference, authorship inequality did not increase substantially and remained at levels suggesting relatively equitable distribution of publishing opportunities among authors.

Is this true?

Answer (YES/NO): YES